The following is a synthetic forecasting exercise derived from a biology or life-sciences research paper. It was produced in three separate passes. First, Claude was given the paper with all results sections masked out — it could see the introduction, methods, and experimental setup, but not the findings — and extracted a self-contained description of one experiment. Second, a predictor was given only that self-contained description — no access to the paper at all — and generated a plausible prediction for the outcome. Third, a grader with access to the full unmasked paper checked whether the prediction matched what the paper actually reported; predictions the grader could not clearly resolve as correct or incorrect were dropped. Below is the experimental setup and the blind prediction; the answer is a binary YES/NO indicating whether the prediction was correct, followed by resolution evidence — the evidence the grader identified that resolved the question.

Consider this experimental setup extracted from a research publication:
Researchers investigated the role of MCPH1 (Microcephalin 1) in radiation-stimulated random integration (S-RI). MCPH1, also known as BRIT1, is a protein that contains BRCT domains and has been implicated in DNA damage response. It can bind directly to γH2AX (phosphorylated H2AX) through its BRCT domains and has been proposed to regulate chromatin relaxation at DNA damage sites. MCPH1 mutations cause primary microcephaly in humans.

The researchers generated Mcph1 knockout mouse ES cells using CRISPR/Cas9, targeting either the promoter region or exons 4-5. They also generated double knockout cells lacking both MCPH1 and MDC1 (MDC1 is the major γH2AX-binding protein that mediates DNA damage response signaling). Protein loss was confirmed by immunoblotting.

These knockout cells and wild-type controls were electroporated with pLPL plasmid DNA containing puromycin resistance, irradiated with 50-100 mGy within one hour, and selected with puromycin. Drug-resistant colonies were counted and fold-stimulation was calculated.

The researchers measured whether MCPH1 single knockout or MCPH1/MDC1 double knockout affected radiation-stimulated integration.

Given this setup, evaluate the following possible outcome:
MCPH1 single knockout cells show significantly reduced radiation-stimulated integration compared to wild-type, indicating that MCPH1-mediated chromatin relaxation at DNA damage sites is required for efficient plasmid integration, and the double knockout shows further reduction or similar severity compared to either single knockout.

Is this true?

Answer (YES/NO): NO